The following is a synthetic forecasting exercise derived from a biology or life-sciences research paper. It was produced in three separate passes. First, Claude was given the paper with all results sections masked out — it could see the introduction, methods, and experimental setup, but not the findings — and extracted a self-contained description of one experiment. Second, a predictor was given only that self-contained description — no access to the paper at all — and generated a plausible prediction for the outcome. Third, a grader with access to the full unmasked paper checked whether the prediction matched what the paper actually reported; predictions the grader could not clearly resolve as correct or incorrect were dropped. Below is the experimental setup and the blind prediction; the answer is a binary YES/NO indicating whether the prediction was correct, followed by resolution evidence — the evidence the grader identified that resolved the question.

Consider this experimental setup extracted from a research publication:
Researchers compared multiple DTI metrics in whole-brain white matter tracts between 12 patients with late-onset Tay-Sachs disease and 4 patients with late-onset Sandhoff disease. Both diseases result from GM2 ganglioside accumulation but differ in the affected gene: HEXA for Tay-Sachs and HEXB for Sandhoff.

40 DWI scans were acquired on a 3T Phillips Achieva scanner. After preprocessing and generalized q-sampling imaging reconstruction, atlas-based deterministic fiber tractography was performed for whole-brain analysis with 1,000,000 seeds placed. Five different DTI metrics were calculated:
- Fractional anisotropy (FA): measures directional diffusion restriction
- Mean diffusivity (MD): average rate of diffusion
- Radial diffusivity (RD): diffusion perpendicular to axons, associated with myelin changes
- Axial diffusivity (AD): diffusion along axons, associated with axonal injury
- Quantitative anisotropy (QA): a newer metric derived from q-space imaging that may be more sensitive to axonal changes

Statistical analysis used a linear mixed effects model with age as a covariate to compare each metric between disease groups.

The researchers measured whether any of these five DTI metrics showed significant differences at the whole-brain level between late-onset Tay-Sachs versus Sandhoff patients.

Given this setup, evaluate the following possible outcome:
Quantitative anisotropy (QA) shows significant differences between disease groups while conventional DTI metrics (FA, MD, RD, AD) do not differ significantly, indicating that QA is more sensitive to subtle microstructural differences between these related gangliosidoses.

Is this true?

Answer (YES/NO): NO